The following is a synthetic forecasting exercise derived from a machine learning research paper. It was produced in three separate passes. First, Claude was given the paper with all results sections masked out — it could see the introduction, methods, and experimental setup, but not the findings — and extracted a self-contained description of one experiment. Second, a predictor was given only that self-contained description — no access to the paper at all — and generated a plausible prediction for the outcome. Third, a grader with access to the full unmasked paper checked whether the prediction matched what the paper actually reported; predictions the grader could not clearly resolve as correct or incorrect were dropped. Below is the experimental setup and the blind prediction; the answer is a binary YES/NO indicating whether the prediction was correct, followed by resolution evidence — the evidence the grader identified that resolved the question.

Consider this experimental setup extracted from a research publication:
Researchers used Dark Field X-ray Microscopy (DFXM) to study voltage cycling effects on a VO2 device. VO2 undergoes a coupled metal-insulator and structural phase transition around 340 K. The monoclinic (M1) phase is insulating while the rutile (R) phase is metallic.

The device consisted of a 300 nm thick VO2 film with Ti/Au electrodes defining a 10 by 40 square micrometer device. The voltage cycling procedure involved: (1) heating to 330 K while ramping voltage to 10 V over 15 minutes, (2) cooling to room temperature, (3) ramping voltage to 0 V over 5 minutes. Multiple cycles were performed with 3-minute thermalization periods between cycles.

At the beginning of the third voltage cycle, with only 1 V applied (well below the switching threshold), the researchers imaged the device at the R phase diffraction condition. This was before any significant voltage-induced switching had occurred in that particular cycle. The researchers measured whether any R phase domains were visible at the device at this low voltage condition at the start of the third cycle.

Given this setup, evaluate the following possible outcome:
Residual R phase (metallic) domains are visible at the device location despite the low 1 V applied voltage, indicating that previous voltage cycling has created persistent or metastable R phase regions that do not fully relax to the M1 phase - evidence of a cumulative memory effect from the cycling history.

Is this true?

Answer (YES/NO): YES